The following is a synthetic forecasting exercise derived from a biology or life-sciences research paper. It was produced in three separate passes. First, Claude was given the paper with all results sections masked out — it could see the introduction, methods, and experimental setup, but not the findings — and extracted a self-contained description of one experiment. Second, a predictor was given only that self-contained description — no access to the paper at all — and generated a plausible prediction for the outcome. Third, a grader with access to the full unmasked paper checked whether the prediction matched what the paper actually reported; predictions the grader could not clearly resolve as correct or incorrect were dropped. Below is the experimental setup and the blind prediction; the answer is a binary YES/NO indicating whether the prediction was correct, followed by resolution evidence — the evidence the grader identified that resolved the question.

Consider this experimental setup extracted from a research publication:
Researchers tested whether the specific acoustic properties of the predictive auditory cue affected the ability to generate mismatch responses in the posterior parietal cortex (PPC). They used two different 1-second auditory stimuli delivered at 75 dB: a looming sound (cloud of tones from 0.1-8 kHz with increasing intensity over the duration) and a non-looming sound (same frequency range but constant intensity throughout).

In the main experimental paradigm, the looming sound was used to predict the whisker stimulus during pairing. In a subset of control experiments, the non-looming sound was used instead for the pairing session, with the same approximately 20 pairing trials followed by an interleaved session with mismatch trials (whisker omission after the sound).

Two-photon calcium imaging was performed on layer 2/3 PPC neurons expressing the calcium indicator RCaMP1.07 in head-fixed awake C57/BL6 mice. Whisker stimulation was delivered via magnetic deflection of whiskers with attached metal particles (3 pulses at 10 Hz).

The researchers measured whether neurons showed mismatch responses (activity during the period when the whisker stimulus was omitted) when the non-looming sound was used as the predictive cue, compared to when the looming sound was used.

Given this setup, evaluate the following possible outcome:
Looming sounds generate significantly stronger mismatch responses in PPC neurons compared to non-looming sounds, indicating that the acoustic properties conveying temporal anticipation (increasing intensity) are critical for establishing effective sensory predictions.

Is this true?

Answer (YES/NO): NO